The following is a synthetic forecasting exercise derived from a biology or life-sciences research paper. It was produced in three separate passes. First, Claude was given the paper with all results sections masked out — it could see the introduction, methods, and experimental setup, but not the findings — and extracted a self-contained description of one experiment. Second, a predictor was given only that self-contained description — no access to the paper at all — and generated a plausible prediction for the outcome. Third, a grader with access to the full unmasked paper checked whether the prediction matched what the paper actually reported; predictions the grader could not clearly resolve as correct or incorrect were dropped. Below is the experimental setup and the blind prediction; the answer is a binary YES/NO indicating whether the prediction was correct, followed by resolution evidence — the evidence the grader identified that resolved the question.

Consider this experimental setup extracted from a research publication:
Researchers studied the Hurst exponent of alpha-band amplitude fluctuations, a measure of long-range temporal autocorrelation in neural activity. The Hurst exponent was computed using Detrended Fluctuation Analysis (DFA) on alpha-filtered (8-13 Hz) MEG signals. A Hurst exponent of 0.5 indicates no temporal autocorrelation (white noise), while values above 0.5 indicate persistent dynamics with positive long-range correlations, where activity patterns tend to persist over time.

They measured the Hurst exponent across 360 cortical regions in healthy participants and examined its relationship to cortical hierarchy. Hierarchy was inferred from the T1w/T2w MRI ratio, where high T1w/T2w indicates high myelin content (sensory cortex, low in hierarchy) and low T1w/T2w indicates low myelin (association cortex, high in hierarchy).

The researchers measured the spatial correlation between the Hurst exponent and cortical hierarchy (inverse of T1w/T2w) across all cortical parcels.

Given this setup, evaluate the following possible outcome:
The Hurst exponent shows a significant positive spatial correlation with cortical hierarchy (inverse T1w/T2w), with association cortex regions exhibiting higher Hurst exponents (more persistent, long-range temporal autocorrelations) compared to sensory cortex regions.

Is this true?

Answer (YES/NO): NO